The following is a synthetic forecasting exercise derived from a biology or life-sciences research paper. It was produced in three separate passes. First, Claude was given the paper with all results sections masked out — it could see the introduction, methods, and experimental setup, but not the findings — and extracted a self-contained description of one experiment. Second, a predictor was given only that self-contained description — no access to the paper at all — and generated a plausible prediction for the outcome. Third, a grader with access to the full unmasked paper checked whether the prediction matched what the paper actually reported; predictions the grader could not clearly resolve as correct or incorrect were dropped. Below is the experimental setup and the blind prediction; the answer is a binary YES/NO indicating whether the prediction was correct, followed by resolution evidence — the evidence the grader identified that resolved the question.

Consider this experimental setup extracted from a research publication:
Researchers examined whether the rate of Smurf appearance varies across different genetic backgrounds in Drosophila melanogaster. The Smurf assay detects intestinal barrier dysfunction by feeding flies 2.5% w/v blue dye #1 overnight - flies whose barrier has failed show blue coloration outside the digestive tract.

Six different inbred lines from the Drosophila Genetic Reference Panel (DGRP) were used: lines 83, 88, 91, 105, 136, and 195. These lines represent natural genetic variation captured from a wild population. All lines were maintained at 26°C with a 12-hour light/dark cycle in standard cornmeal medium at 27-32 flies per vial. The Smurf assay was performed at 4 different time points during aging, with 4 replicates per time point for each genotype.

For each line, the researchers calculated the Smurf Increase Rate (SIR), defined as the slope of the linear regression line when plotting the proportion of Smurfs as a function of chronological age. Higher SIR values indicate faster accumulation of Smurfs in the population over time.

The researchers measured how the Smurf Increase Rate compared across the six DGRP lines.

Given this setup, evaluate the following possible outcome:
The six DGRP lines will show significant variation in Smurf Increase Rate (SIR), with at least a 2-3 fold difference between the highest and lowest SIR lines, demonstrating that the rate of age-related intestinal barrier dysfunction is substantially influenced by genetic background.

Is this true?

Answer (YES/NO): YES